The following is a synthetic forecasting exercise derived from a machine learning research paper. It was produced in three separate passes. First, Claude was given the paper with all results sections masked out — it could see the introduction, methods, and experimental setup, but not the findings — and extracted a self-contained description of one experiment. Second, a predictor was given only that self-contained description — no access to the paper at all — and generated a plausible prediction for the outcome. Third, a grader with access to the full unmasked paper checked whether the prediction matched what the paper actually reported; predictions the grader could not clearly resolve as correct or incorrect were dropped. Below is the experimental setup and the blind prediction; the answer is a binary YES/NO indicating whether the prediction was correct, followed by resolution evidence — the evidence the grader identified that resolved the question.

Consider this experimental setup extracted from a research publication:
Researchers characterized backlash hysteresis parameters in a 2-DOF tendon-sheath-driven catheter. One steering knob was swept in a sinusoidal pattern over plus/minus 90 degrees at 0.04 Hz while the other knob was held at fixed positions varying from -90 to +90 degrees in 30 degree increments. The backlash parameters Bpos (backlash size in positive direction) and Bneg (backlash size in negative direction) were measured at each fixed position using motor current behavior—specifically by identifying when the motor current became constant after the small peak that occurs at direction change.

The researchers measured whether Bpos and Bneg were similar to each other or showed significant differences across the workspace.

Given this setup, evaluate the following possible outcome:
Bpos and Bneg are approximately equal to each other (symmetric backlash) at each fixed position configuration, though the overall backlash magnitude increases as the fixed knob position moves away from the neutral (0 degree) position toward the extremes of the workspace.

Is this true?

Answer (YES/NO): NO